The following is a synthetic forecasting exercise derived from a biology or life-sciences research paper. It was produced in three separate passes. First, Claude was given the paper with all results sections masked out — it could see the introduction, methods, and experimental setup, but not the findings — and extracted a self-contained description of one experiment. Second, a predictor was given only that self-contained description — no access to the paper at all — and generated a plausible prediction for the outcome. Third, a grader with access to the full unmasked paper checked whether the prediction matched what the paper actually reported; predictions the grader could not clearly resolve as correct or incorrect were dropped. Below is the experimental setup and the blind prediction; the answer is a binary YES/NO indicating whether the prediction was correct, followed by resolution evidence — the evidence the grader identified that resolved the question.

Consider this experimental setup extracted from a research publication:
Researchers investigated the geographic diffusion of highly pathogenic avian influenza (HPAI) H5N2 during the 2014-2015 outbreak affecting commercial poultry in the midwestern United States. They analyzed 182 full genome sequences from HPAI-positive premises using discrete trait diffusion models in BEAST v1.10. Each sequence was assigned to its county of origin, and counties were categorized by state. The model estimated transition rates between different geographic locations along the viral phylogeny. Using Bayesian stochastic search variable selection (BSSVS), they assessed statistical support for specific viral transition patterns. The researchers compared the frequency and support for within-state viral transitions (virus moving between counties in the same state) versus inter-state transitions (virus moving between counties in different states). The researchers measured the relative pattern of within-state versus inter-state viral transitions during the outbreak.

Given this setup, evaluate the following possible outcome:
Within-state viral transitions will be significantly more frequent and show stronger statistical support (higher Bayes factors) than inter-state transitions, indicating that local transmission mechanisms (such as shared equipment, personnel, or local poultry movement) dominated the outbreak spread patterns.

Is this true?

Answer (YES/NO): YES